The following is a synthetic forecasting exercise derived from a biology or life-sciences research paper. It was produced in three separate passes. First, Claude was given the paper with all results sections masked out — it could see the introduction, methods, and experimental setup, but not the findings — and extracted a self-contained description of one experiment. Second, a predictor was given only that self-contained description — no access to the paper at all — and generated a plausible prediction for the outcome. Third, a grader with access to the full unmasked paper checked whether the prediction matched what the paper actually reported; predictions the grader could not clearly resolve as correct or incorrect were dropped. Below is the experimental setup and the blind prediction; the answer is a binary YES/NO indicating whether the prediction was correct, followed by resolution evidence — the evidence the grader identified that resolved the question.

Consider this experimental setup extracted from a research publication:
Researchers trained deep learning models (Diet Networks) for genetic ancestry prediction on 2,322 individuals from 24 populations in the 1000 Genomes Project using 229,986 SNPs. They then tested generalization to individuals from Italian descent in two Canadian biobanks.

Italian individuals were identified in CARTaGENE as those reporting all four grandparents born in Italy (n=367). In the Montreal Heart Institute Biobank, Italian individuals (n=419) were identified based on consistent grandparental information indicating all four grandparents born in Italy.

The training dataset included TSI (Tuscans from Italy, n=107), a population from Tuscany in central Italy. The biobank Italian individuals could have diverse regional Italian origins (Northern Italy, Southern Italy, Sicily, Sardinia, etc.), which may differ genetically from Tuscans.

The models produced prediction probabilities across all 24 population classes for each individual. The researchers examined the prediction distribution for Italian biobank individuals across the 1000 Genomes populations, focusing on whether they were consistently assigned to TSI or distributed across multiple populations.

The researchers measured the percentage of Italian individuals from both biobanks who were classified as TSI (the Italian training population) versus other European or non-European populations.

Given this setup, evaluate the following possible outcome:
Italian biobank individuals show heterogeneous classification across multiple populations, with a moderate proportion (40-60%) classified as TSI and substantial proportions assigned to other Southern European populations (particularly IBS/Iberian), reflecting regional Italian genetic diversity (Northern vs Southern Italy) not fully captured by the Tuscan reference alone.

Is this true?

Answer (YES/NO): NO